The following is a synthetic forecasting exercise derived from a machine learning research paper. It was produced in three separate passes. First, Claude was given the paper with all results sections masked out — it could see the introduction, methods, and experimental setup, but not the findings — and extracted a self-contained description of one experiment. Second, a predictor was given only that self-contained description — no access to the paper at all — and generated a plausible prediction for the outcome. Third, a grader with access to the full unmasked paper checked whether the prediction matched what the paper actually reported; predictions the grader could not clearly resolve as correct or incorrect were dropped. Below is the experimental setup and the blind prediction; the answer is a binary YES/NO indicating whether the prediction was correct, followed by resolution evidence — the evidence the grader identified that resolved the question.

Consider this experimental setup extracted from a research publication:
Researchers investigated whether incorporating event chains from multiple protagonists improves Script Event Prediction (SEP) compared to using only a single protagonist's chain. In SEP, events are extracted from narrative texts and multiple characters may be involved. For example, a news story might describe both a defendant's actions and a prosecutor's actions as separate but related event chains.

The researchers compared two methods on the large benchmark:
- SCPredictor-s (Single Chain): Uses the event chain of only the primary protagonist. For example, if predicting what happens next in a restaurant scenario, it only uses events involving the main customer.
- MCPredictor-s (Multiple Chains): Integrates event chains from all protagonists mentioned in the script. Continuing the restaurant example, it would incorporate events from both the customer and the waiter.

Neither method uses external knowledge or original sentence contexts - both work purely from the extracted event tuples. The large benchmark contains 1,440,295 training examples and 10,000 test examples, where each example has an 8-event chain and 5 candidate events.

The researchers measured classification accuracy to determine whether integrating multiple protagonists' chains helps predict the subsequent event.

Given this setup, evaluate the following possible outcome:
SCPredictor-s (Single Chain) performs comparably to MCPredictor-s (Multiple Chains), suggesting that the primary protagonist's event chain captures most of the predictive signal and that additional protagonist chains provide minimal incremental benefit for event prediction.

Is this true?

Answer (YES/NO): YES